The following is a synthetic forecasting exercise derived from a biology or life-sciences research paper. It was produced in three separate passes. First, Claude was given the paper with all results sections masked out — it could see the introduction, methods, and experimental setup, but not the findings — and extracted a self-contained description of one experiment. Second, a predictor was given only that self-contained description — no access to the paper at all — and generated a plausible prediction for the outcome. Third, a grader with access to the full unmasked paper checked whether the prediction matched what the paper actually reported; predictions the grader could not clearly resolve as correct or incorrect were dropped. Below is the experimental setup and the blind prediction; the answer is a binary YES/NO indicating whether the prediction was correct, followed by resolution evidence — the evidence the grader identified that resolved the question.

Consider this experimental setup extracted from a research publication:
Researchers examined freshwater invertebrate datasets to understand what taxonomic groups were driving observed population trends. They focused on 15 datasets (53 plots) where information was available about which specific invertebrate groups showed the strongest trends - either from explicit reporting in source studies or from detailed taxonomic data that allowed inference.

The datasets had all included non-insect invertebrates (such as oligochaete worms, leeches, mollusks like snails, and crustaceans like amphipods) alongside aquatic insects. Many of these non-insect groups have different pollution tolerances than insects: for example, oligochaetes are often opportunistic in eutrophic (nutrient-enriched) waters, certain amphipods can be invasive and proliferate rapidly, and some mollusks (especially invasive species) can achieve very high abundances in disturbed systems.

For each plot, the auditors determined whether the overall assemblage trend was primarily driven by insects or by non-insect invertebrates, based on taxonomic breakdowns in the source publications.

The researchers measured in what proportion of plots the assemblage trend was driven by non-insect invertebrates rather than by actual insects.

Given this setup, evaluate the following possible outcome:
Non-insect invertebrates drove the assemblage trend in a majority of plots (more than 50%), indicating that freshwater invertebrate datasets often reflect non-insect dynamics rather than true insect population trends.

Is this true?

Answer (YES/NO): NO